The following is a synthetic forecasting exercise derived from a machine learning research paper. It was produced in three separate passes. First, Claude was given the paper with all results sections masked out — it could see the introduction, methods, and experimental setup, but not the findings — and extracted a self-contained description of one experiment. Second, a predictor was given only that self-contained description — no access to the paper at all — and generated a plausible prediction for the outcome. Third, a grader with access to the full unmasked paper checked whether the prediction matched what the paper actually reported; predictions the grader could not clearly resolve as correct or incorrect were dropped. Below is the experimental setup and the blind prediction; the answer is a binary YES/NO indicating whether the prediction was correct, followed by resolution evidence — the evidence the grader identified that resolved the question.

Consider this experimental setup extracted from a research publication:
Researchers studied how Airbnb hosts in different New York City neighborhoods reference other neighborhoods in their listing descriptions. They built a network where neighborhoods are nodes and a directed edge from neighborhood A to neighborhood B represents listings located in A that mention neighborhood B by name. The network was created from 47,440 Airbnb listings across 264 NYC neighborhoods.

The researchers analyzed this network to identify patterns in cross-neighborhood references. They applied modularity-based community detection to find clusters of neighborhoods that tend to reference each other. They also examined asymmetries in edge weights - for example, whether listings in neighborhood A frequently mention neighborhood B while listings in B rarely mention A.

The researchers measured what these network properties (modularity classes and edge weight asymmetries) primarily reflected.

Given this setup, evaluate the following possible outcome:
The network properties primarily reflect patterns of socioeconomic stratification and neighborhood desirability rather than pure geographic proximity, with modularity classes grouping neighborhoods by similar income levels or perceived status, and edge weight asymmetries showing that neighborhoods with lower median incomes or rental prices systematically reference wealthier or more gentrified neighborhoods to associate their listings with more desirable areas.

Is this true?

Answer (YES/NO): NO